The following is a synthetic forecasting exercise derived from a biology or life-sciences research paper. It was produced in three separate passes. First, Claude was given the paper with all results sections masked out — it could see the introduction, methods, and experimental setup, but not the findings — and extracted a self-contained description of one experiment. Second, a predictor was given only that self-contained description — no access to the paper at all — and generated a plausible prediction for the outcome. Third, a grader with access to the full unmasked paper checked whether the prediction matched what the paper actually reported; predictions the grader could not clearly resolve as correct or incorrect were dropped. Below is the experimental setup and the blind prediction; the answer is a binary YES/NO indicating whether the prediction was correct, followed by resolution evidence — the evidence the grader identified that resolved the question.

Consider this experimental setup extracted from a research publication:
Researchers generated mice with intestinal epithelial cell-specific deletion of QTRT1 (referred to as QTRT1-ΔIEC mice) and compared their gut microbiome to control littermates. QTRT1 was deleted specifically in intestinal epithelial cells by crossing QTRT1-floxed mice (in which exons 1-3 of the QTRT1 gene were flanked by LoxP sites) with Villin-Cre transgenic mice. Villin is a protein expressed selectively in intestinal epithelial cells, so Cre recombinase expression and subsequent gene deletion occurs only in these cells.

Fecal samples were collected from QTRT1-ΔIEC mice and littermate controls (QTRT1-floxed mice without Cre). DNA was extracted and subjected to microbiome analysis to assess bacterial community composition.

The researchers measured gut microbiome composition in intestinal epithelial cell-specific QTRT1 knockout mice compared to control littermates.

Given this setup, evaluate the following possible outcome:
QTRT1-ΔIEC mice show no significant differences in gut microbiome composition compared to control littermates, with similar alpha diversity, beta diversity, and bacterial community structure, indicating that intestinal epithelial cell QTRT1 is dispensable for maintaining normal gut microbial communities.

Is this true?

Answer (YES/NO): NO